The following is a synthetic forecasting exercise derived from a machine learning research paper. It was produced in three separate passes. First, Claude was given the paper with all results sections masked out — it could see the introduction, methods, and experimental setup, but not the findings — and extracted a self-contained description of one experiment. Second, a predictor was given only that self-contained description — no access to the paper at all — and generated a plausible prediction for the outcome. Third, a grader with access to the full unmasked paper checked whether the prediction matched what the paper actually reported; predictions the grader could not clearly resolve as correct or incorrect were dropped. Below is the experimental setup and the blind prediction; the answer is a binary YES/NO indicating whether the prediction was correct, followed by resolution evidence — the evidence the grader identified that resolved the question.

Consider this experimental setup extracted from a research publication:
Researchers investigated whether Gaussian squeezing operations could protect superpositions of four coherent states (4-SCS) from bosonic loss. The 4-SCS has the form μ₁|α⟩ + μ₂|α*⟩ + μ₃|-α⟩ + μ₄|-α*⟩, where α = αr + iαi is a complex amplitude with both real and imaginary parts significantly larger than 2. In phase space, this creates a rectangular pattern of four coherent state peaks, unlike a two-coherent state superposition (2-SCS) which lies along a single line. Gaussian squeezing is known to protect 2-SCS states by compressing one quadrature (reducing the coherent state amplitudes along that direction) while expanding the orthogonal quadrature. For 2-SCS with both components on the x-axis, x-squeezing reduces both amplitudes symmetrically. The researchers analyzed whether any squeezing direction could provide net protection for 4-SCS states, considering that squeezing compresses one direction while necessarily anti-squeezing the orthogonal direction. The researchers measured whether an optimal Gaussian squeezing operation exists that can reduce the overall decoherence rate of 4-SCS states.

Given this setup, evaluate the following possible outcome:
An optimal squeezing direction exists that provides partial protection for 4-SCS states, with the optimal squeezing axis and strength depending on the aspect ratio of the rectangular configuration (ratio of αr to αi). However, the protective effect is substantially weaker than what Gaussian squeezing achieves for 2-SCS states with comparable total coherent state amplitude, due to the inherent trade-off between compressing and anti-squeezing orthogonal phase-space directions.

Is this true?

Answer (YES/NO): NO